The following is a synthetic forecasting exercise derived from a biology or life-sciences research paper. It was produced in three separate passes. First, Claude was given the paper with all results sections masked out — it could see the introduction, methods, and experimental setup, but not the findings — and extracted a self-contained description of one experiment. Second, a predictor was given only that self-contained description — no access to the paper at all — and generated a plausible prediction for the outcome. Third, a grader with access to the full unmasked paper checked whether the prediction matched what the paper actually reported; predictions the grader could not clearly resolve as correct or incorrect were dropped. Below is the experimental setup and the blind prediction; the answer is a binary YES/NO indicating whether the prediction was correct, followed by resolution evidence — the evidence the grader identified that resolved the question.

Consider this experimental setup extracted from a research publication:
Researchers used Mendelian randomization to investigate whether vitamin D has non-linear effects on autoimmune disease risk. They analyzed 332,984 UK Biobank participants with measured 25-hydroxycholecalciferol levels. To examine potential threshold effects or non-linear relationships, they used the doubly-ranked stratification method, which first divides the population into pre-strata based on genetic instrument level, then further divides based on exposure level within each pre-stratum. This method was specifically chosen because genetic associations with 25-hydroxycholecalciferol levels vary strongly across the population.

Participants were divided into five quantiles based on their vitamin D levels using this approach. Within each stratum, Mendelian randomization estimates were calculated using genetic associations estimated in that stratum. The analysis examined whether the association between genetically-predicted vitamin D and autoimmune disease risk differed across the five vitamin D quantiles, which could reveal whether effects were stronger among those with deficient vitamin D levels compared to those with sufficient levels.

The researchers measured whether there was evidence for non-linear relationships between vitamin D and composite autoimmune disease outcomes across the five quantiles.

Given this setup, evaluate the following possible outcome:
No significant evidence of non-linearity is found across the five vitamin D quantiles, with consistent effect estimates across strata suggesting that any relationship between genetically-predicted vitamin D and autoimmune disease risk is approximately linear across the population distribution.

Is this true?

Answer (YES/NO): NO